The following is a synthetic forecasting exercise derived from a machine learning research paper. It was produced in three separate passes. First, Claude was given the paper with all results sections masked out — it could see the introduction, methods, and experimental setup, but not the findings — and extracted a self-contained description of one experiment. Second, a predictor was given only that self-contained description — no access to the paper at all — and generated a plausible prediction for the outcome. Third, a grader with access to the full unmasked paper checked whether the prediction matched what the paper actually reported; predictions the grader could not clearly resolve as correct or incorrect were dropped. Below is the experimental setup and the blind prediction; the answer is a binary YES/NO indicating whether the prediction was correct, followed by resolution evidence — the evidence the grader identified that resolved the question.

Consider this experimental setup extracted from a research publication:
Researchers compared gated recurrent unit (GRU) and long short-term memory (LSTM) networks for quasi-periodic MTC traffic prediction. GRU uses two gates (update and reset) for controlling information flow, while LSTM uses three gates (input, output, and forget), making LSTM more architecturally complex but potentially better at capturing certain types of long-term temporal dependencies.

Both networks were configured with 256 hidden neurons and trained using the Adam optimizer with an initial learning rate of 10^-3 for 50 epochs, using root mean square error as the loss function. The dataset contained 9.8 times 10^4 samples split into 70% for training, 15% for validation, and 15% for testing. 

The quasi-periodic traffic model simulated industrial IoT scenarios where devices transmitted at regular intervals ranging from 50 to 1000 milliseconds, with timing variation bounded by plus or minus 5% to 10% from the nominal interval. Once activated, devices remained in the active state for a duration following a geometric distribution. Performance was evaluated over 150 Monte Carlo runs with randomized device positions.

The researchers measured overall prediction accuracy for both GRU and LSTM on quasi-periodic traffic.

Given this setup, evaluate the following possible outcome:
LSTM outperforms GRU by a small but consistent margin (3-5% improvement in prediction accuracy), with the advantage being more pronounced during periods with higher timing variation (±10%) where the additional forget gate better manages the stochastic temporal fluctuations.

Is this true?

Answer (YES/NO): NO